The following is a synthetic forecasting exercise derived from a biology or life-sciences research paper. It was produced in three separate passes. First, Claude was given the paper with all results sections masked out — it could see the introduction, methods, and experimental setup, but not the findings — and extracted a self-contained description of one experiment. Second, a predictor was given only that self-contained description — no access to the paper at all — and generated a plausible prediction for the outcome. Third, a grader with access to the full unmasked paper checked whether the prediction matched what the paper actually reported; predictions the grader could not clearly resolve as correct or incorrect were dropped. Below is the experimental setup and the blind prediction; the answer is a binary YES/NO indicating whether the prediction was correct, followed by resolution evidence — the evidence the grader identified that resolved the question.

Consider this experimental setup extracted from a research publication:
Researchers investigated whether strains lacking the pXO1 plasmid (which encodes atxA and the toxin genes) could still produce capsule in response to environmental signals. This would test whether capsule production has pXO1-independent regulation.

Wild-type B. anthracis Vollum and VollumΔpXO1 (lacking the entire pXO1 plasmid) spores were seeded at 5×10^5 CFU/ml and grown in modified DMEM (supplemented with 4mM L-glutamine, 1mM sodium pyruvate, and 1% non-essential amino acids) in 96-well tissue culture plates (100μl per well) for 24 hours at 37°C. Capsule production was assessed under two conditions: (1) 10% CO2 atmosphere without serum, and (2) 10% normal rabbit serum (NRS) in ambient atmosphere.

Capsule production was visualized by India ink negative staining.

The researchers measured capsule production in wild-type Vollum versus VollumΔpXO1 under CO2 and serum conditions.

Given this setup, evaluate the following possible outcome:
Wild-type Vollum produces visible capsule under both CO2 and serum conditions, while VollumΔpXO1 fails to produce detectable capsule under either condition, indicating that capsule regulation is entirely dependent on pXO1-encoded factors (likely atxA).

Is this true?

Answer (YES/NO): NO